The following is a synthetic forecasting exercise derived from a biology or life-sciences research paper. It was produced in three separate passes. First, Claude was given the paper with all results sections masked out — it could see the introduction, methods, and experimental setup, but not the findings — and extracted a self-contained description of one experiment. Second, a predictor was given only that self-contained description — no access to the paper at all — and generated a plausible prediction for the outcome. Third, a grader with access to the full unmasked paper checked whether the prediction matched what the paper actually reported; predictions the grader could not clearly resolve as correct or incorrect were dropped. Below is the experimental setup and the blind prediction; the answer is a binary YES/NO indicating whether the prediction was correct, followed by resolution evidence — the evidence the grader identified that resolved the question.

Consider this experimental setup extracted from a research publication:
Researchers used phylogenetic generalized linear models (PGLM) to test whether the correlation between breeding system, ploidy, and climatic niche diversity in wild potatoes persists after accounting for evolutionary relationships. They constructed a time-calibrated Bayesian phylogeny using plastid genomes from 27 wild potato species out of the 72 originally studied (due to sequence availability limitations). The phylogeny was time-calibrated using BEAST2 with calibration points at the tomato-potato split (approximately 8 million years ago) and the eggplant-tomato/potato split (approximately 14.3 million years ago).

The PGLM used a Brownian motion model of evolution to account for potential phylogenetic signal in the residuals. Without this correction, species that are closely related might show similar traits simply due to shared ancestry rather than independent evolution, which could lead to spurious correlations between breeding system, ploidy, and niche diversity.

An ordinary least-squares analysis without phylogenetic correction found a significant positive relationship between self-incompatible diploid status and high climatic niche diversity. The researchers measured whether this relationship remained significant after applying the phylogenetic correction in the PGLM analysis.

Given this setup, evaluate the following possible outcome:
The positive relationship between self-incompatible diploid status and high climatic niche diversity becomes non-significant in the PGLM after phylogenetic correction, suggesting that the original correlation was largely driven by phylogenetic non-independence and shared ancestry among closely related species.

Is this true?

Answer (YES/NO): NO